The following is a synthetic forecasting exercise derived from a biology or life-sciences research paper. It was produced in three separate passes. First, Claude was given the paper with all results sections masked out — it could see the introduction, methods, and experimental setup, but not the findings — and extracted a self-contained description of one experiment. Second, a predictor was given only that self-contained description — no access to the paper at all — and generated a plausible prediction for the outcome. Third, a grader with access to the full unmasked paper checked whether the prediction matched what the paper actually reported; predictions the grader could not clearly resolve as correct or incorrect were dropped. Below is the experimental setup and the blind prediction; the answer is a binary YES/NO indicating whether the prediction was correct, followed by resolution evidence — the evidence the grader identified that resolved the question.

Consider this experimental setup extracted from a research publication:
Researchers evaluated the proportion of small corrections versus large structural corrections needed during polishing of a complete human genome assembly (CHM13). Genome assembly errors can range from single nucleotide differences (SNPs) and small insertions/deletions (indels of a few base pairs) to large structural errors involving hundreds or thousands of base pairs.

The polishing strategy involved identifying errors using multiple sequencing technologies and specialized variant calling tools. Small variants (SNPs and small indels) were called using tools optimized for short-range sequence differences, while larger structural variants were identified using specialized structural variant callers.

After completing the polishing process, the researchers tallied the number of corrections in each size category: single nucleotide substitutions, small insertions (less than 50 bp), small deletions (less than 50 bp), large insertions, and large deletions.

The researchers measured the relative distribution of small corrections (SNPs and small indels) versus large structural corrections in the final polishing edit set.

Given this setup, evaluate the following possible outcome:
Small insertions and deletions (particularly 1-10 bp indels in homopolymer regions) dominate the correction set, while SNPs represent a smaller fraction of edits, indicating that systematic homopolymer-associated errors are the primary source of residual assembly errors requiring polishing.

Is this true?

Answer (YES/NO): YES